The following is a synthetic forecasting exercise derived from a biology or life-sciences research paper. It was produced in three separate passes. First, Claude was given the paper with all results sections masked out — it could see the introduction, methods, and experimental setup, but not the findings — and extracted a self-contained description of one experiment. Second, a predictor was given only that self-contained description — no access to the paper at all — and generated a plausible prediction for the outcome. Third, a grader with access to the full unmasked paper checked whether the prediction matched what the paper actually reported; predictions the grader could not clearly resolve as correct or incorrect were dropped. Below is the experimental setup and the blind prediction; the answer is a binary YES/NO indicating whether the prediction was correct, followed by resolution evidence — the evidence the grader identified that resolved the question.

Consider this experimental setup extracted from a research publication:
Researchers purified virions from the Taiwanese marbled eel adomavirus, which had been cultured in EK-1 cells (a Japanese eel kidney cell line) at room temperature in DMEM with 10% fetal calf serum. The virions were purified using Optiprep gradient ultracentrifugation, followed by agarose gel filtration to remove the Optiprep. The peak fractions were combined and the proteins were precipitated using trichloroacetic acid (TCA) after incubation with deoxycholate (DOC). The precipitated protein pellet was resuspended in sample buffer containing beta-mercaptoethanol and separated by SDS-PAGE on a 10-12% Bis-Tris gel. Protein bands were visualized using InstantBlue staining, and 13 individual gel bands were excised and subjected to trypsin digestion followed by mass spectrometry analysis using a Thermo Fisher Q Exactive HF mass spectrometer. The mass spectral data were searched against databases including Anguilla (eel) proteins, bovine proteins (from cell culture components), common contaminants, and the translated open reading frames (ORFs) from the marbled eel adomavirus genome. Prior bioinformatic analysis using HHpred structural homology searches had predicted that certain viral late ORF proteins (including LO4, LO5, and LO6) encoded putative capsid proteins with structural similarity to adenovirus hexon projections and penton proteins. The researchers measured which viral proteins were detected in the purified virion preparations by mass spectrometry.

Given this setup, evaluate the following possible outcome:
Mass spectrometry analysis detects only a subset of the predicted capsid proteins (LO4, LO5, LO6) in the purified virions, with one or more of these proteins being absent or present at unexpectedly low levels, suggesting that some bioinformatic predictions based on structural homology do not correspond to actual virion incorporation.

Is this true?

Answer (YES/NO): NO